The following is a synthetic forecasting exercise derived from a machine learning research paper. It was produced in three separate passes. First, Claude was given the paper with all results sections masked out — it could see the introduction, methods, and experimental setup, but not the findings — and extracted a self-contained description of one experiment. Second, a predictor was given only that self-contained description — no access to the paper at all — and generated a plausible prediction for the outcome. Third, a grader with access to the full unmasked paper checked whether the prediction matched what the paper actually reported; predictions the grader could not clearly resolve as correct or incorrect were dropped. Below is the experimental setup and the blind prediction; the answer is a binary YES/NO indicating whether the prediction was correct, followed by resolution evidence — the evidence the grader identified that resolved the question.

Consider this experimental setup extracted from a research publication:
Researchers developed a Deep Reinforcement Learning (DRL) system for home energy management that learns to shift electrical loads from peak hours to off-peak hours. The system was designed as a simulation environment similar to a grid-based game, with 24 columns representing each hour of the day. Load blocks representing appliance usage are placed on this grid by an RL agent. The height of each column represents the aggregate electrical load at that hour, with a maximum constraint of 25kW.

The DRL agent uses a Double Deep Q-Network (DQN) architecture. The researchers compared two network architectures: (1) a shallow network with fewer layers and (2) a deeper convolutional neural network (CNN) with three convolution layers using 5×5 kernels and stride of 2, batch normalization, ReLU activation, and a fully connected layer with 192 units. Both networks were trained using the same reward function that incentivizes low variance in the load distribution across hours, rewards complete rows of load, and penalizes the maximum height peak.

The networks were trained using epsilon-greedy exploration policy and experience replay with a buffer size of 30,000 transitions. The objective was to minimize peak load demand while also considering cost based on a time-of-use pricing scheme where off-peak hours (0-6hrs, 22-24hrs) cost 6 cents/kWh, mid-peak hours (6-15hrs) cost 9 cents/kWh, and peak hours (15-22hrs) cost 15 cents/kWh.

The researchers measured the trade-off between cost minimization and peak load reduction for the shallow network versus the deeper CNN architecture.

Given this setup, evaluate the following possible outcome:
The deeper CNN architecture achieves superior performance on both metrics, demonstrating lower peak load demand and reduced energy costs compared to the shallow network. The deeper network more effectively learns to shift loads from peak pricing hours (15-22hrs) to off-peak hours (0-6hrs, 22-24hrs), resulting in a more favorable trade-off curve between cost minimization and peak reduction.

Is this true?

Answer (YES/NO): NO